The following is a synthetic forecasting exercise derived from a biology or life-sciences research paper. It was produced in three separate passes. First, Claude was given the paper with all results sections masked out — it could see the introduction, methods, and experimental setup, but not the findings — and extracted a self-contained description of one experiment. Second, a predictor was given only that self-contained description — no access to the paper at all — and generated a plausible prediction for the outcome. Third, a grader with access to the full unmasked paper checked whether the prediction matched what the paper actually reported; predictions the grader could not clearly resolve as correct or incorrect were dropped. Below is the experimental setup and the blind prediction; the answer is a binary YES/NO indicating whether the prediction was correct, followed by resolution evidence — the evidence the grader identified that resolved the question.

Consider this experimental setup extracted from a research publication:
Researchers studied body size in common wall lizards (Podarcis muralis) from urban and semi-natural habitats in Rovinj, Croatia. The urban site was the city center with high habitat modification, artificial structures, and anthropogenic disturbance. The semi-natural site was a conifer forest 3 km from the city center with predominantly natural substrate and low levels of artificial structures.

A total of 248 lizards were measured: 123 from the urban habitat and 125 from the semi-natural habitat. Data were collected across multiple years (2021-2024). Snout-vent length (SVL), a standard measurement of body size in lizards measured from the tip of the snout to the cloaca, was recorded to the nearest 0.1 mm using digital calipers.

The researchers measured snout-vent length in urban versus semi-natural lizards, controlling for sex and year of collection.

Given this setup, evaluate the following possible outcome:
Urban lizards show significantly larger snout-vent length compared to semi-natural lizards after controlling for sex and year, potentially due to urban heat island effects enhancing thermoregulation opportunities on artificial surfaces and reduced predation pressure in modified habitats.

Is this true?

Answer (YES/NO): NO